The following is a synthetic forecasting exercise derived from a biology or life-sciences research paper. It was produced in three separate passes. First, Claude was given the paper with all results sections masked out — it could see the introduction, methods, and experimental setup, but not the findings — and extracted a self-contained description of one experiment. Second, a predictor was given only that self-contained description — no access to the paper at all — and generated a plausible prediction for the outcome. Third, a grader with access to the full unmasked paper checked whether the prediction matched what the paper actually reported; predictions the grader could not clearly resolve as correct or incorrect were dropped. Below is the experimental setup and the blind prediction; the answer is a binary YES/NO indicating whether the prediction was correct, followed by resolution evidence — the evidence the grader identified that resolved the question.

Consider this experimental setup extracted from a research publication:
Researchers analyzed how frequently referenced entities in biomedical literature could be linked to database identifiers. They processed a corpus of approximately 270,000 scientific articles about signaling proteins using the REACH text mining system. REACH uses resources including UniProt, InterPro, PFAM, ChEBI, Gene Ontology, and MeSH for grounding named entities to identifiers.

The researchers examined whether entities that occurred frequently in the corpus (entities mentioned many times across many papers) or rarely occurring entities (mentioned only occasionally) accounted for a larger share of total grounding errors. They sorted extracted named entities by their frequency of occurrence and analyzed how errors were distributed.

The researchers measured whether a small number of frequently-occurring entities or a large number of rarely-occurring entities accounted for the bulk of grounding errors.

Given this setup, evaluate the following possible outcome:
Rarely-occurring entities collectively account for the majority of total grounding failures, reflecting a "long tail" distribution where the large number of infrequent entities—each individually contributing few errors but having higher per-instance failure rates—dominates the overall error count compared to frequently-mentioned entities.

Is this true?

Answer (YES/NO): NO